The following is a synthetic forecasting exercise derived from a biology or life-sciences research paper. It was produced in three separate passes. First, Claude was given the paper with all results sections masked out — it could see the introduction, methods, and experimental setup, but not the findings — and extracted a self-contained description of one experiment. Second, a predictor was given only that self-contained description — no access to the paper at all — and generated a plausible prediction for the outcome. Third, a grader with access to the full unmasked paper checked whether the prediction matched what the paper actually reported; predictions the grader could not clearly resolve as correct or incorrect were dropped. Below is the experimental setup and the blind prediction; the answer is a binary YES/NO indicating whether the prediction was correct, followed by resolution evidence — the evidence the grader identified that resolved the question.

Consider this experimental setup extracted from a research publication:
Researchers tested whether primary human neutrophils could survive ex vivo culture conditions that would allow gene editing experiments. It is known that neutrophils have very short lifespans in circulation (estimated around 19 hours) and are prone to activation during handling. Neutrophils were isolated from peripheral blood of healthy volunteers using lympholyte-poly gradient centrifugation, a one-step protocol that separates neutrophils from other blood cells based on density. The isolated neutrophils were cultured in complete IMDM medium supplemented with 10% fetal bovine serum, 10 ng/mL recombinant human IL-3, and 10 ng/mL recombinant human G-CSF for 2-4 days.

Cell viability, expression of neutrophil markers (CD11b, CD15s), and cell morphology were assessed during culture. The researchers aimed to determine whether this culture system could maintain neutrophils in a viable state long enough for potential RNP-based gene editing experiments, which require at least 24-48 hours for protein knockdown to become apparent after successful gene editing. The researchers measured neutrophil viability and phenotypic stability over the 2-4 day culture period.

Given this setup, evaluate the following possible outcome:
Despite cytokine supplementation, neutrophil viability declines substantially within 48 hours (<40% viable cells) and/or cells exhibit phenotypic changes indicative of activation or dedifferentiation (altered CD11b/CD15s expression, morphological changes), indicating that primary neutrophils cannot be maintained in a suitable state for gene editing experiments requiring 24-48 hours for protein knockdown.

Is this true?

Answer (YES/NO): YES